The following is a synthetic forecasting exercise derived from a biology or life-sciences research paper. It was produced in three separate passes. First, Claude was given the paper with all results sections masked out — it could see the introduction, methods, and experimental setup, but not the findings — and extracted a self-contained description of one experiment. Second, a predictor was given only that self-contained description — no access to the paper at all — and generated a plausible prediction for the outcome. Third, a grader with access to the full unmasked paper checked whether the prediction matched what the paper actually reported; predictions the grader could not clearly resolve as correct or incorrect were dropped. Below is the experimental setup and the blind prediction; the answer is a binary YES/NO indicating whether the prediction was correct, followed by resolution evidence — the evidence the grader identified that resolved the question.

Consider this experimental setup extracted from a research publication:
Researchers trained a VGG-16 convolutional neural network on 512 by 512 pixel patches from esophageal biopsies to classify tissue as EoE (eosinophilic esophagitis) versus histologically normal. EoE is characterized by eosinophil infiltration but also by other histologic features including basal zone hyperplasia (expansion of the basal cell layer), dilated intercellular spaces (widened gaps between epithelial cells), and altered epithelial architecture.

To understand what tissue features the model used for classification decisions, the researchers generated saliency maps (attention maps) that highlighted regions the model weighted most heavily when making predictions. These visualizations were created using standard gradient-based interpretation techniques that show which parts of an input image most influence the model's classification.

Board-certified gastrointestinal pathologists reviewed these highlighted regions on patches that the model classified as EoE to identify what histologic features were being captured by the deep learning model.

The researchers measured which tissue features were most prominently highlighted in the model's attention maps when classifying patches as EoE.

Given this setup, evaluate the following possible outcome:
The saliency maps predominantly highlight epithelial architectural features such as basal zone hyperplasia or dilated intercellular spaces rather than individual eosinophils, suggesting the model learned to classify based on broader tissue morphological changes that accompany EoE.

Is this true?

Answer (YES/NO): YES